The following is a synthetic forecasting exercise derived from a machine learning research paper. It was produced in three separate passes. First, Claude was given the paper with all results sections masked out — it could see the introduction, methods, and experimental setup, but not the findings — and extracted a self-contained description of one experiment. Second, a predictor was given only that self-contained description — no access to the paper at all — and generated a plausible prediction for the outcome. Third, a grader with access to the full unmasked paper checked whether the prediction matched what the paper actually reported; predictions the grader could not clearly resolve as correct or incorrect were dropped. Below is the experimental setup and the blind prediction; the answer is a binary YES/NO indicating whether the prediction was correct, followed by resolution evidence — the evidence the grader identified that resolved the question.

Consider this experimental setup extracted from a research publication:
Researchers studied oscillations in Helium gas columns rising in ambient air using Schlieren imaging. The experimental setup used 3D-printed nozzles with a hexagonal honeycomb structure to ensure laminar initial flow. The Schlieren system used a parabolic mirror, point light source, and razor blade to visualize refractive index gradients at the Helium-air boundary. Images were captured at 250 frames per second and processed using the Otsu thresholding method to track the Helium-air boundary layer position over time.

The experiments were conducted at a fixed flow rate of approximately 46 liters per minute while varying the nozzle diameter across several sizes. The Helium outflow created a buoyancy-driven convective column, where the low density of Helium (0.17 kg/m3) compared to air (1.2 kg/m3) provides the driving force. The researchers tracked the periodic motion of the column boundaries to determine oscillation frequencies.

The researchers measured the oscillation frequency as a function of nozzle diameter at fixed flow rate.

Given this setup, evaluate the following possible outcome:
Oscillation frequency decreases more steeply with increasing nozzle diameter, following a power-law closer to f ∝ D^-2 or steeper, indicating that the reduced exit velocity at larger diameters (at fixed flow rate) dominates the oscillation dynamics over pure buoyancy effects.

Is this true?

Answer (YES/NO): NO